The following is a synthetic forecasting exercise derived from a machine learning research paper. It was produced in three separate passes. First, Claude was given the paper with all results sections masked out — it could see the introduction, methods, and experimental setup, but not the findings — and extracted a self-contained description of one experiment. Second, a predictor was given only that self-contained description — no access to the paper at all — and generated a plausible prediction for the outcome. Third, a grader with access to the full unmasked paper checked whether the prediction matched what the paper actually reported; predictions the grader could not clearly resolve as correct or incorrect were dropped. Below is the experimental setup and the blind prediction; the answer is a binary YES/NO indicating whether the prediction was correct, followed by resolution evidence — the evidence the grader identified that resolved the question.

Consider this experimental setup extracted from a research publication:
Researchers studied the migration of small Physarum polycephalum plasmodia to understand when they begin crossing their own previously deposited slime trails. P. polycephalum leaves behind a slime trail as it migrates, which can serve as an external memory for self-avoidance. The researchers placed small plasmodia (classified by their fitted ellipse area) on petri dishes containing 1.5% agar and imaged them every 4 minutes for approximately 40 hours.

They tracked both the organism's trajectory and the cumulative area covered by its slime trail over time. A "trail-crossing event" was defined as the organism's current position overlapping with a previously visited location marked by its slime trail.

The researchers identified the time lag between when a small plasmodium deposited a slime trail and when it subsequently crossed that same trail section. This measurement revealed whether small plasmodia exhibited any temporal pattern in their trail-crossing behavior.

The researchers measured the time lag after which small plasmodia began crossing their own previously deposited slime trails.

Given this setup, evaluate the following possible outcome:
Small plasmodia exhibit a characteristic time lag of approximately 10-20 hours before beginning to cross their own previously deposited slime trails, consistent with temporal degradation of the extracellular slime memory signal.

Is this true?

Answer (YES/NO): NO